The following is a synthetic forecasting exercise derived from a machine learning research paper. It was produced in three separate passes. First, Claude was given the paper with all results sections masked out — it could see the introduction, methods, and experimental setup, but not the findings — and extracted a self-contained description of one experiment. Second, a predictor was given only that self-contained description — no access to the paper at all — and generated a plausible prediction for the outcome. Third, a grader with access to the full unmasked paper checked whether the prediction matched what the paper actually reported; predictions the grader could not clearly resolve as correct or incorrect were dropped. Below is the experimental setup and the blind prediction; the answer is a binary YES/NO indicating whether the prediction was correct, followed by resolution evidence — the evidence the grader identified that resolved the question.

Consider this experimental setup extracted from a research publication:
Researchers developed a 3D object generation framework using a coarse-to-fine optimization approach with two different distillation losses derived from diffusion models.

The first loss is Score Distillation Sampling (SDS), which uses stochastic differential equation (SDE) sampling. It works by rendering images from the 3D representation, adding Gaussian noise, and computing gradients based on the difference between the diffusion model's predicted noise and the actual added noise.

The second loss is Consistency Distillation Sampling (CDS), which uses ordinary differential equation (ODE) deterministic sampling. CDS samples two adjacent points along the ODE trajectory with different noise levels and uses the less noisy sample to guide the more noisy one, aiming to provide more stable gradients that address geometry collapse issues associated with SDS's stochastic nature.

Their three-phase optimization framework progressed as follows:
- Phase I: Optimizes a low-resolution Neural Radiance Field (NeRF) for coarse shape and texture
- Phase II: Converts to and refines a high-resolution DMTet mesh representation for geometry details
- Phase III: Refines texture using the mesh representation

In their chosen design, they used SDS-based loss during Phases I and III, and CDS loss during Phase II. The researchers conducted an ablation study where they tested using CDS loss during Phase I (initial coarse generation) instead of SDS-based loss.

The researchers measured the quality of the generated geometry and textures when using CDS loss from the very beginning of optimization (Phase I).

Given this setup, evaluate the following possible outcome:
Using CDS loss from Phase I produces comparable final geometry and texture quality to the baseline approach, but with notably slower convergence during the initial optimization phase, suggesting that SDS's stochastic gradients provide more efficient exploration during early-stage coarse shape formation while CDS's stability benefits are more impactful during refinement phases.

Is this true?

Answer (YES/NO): NO